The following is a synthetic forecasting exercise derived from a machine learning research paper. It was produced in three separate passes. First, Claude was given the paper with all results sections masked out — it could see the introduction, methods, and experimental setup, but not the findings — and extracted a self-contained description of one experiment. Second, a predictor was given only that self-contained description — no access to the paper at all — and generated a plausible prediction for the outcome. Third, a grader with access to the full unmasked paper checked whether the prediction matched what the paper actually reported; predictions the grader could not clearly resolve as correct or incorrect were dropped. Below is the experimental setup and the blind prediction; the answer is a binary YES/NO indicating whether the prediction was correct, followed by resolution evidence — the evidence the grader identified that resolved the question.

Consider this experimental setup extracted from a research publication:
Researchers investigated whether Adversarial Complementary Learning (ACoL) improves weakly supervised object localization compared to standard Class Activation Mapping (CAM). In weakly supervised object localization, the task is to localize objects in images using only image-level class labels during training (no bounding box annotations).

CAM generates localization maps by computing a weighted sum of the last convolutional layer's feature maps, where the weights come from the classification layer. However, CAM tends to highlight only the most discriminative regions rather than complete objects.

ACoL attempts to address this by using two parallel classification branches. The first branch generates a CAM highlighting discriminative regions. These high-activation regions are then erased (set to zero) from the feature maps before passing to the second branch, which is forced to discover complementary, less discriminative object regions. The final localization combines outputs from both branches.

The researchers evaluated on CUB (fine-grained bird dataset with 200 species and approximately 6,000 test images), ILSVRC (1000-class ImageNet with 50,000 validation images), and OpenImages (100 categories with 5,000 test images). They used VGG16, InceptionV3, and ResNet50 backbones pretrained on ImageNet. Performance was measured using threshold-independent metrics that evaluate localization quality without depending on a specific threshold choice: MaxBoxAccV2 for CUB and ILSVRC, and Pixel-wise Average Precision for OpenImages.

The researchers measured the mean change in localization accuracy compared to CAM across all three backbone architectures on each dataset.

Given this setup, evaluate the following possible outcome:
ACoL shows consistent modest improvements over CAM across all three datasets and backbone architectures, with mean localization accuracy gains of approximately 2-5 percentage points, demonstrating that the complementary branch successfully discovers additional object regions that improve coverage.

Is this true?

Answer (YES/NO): NO